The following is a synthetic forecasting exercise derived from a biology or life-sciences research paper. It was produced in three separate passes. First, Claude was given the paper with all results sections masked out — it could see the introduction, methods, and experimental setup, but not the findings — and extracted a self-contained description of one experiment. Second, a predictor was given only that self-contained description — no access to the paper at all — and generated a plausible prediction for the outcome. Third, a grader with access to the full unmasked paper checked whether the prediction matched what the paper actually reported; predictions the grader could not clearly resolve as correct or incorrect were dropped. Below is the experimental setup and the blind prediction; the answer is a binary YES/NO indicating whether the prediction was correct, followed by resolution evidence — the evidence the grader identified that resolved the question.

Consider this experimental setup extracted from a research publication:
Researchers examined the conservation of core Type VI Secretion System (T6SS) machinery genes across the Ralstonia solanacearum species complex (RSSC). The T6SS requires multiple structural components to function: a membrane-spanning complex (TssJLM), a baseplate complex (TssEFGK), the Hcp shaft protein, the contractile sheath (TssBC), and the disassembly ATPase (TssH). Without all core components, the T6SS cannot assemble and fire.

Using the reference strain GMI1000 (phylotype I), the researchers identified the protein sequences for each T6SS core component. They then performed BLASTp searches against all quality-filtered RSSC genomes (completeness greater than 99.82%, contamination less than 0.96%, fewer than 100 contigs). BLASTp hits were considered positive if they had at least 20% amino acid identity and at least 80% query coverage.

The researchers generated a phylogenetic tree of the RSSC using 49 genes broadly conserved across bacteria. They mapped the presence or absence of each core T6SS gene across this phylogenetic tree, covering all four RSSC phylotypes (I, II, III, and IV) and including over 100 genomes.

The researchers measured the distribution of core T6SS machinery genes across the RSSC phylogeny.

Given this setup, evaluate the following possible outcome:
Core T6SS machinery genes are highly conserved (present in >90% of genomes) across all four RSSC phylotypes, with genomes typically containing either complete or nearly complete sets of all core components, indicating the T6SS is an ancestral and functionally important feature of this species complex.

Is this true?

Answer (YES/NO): NO